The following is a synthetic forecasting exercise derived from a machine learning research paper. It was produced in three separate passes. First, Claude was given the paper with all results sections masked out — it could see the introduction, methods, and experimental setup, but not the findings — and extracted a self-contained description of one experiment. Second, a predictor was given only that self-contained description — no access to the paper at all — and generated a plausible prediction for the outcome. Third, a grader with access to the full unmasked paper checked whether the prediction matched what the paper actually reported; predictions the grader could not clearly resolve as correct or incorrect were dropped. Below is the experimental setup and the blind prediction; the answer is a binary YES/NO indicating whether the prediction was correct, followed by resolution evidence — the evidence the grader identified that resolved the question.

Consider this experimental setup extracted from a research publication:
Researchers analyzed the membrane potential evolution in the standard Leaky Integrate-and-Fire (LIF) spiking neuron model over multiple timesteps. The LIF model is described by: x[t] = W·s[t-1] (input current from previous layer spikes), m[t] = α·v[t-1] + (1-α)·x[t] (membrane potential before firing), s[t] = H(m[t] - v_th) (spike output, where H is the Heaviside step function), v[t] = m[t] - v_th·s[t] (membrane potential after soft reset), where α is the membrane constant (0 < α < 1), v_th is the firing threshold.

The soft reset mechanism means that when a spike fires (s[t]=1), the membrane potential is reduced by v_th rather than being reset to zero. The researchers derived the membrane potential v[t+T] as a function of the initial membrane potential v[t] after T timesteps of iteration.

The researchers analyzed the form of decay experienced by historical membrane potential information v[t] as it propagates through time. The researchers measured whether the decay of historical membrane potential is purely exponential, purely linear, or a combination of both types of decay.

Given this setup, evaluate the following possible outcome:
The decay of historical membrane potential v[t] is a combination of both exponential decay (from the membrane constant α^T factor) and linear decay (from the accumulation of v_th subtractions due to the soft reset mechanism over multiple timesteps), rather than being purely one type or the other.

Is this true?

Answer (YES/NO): YES